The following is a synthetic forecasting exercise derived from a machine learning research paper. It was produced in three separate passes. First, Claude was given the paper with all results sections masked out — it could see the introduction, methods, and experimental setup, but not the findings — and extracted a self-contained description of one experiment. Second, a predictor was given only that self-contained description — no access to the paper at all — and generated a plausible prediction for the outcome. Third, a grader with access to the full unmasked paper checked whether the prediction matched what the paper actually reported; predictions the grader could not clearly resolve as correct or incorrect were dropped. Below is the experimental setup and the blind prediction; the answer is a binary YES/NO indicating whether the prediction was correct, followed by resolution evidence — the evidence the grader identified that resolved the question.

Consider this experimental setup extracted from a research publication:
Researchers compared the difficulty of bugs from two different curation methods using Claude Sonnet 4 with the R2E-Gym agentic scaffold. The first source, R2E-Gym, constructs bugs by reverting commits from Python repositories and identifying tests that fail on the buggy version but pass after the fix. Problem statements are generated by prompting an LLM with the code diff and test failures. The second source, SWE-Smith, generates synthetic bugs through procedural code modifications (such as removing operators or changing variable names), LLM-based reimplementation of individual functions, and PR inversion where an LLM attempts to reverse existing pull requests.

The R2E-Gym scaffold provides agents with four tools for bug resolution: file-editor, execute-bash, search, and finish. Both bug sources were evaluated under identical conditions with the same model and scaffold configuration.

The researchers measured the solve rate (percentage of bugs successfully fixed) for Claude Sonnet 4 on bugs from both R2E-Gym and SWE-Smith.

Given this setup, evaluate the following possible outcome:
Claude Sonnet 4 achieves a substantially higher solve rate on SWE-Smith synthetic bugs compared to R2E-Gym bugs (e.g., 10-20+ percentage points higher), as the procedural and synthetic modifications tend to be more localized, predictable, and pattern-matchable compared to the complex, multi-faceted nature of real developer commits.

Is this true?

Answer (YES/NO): NO